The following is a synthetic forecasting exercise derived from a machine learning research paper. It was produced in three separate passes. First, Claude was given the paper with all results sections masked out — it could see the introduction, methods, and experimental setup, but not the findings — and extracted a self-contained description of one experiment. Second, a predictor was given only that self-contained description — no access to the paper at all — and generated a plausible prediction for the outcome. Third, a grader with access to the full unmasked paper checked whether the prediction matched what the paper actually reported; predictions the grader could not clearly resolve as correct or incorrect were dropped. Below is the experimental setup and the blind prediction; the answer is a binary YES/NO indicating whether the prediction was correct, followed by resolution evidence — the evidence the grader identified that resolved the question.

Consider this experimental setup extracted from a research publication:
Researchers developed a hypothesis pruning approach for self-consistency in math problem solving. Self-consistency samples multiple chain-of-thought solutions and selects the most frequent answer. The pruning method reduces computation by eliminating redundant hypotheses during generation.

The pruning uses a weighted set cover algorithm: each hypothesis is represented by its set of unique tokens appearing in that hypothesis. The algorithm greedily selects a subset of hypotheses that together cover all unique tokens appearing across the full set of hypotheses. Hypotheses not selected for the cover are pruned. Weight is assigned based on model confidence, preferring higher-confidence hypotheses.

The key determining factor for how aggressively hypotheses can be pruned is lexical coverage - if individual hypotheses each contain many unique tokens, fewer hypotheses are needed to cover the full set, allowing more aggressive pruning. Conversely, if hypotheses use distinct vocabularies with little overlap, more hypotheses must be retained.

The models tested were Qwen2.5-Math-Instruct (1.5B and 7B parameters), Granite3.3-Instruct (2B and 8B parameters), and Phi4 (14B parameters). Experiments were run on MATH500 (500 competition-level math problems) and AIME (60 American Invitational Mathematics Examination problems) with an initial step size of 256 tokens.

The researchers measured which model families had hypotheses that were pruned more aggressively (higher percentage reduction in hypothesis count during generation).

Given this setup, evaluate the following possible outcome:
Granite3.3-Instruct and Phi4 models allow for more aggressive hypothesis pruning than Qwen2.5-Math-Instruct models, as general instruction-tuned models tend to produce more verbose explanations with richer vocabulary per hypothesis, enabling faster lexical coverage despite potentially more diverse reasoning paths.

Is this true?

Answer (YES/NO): NO